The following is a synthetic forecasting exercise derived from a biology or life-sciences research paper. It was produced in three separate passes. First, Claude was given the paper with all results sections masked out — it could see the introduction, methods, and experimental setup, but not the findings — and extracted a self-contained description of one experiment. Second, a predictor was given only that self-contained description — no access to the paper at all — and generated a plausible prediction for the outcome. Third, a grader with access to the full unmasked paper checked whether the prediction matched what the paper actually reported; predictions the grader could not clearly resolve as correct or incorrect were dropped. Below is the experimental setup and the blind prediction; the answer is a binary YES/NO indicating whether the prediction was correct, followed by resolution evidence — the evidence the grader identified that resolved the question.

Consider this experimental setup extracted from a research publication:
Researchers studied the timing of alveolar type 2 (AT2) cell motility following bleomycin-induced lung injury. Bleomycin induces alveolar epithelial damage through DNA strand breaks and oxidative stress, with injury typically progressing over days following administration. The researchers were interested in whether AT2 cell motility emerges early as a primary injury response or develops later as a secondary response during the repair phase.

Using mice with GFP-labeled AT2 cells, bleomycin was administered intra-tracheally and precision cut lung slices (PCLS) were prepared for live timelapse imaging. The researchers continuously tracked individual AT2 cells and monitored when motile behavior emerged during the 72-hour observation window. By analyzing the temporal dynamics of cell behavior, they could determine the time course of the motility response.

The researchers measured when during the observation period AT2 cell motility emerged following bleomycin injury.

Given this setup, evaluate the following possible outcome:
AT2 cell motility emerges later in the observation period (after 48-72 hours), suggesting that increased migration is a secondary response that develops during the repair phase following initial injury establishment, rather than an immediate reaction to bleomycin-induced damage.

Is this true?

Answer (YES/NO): NO